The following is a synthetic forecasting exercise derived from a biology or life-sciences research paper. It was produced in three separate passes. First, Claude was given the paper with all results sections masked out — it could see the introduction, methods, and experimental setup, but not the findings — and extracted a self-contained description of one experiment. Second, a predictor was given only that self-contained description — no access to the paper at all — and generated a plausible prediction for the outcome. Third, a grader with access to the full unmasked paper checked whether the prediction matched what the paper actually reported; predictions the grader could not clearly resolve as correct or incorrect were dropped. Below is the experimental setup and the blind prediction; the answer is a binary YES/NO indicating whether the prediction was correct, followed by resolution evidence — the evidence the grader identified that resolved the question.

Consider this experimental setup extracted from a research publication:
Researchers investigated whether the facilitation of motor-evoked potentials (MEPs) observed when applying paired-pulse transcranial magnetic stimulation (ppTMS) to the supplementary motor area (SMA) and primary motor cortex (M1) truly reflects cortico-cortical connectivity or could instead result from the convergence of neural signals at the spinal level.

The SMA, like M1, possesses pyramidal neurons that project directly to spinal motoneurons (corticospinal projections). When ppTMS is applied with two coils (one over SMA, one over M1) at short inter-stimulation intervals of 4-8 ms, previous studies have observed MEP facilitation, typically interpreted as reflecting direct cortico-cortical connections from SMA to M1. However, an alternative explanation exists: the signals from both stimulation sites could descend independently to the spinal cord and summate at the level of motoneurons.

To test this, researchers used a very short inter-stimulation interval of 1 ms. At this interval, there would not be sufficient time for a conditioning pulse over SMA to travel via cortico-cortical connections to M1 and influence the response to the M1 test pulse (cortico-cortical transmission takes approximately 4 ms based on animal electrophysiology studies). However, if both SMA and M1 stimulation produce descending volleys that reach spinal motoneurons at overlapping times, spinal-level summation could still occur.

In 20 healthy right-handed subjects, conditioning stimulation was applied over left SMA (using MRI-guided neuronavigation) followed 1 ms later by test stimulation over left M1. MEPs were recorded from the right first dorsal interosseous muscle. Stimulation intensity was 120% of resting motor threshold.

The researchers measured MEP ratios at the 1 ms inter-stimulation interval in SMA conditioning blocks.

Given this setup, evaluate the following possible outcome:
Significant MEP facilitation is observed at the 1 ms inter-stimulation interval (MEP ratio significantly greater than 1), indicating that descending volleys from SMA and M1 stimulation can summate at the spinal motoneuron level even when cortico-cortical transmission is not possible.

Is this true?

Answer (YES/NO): NO